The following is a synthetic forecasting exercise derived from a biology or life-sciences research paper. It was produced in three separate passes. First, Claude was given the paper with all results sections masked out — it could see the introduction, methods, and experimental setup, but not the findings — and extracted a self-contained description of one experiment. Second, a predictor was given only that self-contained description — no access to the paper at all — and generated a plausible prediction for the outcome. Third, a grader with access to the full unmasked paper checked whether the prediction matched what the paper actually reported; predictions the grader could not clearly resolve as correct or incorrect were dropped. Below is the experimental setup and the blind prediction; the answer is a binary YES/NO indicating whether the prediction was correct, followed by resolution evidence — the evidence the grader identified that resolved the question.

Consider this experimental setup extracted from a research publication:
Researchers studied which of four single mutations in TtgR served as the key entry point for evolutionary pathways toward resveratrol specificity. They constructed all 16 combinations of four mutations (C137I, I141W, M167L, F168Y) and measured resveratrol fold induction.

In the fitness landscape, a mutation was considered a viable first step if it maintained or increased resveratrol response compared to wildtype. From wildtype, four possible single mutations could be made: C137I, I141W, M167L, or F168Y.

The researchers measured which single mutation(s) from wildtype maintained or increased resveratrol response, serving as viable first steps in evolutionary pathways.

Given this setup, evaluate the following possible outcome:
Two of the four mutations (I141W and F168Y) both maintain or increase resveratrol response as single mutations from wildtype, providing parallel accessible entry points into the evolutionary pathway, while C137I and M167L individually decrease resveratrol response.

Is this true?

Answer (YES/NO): NO